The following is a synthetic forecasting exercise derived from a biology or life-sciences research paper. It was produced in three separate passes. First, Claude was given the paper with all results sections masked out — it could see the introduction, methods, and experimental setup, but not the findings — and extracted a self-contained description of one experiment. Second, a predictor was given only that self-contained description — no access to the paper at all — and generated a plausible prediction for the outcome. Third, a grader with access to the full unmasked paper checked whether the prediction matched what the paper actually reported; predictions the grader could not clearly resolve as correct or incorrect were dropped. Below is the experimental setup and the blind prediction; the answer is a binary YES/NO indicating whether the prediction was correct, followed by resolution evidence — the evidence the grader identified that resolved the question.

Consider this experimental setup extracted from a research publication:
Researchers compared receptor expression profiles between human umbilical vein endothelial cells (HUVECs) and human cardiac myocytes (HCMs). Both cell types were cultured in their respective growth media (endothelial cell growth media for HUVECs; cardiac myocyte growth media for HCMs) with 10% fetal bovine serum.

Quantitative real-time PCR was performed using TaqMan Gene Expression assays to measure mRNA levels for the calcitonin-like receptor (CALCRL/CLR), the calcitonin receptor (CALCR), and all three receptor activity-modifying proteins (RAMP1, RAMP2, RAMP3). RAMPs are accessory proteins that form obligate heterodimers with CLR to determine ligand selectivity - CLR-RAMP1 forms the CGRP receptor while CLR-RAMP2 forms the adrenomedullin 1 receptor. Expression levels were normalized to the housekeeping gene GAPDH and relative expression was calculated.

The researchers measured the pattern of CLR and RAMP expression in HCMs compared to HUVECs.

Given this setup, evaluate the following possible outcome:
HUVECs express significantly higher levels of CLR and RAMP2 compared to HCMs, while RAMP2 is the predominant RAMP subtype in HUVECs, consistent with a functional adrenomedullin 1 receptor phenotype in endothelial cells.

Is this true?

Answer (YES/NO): NO